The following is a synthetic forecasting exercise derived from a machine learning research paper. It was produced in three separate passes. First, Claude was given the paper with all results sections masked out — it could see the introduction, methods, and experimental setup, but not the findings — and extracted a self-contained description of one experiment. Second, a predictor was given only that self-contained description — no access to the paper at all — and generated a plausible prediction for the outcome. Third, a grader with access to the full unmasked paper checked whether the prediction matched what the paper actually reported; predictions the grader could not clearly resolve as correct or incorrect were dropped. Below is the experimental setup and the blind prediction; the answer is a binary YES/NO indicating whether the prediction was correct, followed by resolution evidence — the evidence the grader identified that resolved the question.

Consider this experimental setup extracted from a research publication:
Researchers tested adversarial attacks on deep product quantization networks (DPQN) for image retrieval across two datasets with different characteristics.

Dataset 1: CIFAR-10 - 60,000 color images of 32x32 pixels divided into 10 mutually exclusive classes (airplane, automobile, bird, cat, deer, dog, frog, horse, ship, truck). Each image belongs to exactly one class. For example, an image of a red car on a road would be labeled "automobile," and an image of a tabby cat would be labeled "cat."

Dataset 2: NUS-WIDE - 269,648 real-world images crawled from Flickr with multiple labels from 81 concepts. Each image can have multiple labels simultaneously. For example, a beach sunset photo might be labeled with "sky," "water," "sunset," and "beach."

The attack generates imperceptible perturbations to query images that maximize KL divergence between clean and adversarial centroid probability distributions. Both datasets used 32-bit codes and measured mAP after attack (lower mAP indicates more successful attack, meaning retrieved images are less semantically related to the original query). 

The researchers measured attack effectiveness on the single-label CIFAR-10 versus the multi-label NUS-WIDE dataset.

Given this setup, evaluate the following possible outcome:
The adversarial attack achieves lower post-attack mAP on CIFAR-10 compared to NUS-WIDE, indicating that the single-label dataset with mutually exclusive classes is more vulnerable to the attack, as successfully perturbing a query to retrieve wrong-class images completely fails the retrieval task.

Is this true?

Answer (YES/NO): YES